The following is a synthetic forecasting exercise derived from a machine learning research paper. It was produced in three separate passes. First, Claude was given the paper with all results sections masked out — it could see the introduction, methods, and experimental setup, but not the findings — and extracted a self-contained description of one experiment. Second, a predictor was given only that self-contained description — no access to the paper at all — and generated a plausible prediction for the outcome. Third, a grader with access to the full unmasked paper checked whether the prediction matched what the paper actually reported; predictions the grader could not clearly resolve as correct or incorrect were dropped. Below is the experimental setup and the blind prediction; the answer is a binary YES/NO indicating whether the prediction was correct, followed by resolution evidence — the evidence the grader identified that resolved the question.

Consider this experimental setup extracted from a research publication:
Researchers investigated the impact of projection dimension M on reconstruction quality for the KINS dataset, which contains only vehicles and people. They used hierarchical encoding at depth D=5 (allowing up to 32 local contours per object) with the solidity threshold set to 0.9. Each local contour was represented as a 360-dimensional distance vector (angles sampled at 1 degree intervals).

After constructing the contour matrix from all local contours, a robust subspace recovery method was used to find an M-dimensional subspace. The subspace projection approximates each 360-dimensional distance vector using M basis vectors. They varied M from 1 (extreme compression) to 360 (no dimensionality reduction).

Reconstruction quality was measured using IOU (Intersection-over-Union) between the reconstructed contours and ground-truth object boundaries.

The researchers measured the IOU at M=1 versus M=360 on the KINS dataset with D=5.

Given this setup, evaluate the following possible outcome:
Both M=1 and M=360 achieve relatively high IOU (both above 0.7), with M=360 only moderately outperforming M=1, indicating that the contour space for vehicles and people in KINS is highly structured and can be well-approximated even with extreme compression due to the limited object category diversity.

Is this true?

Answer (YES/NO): NO